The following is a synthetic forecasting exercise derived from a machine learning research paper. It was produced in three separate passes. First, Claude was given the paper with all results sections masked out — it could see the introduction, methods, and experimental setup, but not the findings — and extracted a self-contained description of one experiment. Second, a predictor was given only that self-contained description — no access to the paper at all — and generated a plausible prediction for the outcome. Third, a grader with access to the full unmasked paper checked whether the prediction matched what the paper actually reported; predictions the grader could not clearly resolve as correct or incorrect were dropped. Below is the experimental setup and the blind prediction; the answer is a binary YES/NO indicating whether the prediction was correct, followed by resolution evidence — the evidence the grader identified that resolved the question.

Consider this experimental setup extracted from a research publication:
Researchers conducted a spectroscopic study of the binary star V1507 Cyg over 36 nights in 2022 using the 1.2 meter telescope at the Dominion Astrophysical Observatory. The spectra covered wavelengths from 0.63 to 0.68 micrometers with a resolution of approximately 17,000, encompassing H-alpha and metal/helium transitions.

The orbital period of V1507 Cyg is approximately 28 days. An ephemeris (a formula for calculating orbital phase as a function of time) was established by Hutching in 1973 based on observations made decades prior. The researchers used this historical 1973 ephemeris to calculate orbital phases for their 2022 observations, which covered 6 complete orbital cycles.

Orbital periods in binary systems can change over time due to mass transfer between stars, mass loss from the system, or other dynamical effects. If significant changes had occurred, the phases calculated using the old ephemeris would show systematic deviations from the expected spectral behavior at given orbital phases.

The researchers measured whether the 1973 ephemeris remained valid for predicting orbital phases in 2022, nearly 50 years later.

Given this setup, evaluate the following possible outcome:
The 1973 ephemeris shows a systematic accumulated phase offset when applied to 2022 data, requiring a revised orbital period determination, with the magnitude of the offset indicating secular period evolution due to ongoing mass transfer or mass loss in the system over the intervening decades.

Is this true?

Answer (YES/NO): NO